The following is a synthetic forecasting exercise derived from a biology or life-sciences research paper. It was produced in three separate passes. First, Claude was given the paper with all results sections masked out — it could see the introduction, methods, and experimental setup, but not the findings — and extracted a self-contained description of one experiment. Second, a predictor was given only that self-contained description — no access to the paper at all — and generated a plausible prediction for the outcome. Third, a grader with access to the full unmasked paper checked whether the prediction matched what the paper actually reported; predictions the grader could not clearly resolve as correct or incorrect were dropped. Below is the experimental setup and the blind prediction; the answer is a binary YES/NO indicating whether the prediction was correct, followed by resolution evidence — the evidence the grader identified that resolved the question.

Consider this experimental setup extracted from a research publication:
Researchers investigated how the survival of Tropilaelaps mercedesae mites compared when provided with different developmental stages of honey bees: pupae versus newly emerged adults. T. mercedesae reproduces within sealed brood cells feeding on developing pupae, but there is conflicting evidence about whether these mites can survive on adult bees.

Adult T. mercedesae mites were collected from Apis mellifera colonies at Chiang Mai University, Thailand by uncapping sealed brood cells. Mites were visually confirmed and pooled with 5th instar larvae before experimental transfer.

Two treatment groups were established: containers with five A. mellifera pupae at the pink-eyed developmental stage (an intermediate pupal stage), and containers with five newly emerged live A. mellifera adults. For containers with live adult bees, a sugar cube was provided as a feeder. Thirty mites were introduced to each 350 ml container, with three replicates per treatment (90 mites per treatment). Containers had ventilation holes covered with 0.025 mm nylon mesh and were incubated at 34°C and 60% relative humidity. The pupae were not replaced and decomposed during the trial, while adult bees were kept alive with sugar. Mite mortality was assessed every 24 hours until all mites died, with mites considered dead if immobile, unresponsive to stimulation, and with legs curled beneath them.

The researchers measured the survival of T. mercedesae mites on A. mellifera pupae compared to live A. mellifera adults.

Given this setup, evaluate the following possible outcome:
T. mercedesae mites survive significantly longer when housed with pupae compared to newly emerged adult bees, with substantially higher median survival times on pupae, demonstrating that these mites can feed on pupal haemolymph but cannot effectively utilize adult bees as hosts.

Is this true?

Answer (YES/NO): NO